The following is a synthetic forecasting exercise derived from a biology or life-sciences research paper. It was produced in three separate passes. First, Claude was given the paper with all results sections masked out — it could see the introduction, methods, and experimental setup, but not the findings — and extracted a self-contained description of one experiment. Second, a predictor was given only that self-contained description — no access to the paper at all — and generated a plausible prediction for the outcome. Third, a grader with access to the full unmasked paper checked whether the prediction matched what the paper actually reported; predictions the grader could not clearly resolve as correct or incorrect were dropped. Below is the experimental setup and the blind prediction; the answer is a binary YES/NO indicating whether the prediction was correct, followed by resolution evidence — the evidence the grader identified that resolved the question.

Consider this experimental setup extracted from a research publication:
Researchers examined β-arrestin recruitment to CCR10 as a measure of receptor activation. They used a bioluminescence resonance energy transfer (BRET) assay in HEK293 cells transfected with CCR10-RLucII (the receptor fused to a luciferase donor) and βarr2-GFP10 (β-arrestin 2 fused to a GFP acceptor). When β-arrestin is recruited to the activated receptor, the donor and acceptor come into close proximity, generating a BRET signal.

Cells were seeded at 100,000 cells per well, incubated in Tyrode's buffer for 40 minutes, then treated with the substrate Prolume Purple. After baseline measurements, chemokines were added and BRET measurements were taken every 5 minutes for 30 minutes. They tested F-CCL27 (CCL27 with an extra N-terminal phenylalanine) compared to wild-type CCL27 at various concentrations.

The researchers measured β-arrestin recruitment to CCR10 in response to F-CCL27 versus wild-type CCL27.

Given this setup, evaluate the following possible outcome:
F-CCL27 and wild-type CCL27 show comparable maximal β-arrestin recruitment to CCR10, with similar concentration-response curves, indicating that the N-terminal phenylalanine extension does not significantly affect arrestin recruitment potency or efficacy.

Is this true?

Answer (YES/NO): NO